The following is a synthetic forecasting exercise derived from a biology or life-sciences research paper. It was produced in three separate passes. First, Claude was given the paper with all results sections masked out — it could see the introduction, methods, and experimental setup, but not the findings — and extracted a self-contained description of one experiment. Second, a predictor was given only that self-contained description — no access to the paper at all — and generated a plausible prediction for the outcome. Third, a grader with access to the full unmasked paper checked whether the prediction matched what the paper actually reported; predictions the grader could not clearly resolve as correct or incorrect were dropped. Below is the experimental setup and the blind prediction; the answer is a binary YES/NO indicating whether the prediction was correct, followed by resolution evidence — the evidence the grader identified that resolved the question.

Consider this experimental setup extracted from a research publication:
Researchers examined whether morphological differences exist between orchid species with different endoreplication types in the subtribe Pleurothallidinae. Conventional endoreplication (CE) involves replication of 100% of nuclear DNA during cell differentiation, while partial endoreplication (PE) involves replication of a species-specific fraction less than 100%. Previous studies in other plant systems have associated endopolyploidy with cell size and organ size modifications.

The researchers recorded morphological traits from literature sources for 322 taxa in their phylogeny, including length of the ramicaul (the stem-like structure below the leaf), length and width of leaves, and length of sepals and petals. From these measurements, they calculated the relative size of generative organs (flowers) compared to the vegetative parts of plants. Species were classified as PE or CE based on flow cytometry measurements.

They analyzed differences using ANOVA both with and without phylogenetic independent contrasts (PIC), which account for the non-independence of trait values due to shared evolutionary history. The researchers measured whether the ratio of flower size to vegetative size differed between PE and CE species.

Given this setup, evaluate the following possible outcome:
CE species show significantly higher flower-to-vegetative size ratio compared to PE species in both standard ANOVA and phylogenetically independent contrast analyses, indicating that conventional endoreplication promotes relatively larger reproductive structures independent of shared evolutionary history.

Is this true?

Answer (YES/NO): NO